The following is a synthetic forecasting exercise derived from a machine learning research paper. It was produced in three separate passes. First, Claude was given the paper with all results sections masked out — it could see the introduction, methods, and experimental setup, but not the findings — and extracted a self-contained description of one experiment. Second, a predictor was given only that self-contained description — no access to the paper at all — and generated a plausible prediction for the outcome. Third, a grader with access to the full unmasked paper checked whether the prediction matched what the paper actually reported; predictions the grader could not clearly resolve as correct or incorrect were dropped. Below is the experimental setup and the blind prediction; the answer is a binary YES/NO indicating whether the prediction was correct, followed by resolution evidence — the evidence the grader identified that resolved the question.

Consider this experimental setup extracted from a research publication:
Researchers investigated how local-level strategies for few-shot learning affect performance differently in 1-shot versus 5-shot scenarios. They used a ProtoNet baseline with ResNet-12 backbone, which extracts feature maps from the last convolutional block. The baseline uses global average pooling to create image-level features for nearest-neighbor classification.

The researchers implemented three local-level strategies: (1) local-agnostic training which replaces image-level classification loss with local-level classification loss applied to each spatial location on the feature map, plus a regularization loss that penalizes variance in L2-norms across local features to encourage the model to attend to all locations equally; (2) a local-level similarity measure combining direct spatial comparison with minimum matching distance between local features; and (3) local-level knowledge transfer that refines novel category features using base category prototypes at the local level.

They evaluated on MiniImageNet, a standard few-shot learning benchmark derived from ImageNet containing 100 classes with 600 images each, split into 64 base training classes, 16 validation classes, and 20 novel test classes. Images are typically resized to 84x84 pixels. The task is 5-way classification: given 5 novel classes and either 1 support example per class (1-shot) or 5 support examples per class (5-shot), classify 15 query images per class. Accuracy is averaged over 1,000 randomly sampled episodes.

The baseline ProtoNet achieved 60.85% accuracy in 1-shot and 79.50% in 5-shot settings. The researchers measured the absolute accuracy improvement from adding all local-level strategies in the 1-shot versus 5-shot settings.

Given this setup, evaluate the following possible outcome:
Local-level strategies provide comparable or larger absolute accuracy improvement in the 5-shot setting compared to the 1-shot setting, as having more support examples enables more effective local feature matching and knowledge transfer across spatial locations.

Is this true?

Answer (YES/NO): NO